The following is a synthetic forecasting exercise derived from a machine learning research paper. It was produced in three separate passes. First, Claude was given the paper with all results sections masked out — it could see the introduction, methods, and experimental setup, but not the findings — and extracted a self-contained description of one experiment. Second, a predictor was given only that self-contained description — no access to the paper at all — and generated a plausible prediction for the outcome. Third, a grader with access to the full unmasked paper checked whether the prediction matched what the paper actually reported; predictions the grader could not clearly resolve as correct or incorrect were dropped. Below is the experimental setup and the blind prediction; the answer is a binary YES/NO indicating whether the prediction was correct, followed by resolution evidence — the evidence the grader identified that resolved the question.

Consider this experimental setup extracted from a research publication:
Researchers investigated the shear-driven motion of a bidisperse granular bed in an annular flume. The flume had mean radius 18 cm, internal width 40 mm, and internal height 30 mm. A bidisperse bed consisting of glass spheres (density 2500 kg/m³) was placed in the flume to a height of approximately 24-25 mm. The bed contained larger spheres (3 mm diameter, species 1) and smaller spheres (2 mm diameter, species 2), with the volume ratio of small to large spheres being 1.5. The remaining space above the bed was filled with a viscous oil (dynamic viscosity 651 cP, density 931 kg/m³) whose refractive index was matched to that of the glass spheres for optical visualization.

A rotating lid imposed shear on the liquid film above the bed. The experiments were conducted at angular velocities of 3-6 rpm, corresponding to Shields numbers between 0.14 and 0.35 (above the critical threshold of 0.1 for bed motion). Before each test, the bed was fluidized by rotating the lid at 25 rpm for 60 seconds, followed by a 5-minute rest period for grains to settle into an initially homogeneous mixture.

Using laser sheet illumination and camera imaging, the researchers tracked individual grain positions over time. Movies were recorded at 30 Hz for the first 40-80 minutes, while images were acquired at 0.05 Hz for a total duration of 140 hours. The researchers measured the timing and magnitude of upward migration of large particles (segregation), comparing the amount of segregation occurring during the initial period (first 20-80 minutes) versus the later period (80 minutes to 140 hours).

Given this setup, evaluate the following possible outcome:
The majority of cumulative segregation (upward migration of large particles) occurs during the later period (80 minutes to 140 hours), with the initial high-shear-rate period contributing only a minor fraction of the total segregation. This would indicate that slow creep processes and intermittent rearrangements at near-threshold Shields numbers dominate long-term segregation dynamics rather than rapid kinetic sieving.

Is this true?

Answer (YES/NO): NO